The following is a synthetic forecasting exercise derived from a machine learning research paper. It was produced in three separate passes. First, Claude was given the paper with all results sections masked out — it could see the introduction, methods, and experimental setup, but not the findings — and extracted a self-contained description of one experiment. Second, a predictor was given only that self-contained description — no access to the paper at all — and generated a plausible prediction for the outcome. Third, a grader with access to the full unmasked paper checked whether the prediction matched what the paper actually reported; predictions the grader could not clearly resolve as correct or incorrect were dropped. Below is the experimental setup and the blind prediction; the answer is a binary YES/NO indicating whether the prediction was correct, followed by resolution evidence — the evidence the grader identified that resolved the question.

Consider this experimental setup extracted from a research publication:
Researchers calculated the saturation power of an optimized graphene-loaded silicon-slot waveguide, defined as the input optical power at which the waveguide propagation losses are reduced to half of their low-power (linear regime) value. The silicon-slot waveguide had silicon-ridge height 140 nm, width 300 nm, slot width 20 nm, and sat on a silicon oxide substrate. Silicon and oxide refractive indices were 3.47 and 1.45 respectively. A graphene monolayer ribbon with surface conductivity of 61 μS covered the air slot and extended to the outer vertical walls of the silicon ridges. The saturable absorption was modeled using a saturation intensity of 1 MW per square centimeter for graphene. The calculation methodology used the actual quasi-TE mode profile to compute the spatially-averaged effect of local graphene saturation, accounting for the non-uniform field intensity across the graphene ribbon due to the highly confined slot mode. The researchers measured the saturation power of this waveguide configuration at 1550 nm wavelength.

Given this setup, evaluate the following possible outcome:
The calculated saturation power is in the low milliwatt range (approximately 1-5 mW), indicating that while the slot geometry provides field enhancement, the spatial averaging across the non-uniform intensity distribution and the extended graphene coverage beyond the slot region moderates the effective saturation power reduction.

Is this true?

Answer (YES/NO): NO